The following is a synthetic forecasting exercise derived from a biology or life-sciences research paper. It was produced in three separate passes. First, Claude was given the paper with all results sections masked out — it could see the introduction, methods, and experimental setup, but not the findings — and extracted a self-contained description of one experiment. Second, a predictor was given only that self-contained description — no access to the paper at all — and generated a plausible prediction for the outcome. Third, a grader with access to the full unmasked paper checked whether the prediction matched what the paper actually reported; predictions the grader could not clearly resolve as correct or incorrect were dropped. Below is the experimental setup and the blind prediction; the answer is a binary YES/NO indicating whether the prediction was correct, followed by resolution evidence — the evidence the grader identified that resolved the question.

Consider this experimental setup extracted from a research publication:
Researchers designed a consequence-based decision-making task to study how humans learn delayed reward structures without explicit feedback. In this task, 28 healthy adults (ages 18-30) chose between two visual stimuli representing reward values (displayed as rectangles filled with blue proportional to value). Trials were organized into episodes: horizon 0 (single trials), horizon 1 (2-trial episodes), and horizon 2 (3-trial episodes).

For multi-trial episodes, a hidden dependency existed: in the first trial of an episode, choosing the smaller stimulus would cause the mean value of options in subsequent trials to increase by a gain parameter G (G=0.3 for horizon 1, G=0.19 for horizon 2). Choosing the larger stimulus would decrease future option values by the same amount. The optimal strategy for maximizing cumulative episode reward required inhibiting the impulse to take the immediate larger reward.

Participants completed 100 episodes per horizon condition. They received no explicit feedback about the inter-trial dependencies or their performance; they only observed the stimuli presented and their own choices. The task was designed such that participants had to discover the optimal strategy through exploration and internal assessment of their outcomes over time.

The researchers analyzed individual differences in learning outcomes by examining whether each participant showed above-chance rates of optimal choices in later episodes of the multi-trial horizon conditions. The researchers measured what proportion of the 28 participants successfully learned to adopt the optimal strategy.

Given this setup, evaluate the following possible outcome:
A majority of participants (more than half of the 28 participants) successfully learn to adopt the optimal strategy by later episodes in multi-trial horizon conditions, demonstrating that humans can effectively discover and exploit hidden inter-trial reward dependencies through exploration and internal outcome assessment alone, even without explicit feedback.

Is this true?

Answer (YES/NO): YES